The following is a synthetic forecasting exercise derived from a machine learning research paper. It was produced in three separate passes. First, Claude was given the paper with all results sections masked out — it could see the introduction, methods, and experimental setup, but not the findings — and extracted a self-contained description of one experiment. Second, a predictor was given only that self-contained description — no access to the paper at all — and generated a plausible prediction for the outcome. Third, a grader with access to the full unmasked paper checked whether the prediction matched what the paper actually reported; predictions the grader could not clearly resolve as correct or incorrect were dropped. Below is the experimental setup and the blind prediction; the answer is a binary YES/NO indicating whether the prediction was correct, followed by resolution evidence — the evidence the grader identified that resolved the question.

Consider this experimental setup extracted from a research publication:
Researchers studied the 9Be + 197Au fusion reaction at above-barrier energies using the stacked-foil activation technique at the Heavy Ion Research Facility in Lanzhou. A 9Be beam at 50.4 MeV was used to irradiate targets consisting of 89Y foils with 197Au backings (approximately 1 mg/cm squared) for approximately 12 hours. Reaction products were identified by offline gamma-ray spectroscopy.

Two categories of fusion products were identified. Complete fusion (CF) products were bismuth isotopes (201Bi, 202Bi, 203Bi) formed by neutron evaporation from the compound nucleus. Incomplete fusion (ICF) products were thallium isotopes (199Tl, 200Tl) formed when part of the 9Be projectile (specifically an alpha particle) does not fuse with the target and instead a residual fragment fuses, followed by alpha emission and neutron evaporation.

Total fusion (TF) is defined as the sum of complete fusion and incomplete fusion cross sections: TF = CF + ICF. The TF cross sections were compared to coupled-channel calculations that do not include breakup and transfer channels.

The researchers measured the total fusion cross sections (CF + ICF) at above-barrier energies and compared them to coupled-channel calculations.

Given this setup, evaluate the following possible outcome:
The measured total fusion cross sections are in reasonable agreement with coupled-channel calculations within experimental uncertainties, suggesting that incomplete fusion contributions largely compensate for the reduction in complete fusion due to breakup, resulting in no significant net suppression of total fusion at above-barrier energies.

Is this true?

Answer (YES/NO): YES